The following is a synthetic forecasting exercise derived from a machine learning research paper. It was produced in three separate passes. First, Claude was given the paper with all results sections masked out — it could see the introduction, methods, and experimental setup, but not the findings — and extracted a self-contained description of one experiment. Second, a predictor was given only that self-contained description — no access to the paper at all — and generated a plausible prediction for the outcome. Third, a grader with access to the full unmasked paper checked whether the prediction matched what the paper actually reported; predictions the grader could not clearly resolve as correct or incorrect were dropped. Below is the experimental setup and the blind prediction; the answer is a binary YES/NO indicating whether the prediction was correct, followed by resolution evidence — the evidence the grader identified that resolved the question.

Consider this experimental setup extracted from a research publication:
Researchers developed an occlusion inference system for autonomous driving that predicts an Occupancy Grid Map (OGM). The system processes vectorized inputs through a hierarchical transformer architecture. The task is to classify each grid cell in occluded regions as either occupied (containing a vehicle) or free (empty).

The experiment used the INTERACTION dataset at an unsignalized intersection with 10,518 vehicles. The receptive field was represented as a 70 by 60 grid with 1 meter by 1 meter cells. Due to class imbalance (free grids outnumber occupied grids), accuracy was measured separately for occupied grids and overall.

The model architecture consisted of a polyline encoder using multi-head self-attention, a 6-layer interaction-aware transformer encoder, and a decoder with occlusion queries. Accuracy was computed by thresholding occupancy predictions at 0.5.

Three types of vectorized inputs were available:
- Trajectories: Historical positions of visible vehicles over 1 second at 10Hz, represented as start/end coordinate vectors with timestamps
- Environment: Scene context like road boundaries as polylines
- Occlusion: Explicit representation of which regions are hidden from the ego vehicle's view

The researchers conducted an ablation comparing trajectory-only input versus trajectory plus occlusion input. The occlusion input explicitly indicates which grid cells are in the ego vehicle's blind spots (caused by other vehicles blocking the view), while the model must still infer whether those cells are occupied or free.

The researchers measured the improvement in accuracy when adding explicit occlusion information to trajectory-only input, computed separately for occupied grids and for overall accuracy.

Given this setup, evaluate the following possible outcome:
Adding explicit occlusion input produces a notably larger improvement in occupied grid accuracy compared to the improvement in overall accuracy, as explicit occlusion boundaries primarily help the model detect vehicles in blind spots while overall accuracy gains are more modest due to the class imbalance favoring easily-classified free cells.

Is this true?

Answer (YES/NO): YES